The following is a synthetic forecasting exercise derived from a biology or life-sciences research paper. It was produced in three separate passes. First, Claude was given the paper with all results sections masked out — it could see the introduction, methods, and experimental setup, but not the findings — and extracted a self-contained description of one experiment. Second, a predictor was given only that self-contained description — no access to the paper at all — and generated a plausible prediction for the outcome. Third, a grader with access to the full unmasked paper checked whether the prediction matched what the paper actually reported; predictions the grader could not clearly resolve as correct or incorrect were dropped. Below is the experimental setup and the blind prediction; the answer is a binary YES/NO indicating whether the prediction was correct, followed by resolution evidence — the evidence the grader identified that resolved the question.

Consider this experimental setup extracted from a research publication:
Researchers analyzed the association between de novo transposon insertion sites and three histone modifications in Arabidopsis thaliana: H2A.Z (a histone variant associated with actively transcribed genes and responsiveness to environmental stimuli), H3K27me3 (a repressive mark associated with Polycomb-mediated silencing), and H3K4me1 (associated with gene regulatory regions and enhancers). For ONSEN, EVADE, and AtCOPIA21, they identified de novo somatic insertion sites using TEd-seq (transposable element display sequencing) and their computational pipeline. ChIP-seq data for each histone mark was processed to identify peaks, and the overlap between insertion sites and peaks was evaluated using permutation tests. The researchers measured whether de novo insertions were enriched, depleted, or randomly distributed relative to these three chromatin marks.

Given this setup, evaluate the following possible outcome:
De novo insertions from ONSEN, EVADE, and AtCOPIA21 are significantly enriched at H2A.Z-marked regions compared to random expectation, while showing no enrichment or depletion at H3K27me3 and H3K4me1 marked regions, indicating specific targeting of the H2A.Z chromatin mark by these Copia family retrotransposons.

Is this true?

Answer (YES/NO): NO